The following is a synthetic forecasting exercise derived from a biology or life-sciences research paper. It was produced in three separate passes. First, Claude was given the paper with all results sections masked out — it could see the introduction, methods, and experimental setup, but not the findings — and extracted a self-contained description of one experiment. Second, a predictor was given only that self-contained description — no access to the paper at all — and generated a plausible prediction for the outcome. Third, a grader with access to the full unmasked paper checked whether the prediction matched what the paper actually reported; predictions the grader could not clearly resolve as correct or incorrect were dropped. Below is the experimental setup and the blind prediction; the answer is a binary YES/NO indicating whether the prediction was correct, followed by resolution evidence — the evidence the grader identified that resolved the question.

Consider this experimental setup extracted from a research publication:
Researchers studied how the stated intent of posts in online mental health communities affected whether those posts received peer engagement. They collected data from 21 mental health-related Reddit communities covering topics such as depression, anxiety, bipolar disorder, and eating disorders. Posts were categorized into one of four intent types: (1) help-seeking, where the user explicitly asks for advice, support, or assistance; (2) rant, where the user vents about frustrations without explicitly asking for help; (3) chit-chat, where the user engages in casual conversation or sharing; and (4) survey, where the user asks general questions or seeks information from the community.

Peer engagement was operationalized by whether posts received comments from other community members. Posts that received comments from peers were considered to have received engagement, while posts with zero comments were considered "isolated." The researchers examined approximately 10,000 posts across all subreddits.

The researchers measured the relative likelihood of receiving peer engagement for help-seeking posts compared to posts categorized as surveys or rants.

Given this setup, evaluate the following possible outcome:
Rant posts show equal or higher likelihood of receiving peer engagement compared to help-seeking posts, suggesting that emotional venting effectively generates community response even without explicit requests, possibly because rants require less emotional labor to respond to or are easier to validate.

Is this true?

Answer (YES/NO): NO